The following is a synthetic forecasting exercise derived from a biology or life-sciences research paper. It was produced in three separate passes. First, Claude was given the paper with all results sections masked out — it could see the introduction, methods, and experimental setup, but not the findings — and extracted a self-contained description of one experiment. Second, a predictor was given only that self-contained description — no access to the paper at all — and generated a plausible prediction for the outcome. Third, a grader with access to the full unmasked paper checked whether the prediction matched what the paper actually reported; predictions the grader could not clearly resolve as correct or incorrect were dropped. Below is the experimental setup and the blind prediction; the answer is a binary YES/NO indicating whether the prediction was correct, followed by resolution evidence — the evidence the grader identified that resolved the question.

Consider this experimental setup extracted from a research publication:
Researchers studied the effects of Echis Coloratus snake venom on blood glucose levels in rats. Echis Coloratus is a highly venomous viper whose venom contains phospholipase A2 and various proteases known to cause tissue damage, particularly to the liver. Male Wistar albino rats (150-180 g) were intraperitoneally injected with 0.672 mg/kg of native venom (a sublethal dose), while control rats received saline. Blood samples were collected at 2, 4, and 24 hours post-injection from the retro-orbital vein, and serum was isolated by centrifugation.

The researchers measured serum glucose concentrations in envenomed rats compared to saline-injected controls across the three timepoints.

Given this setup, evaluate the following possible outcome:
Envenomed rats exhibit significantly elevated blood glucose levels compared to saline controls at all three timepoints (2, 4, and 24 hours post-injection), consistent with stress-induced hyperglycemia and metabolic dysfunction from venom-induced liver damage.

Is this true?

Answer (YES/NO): YES